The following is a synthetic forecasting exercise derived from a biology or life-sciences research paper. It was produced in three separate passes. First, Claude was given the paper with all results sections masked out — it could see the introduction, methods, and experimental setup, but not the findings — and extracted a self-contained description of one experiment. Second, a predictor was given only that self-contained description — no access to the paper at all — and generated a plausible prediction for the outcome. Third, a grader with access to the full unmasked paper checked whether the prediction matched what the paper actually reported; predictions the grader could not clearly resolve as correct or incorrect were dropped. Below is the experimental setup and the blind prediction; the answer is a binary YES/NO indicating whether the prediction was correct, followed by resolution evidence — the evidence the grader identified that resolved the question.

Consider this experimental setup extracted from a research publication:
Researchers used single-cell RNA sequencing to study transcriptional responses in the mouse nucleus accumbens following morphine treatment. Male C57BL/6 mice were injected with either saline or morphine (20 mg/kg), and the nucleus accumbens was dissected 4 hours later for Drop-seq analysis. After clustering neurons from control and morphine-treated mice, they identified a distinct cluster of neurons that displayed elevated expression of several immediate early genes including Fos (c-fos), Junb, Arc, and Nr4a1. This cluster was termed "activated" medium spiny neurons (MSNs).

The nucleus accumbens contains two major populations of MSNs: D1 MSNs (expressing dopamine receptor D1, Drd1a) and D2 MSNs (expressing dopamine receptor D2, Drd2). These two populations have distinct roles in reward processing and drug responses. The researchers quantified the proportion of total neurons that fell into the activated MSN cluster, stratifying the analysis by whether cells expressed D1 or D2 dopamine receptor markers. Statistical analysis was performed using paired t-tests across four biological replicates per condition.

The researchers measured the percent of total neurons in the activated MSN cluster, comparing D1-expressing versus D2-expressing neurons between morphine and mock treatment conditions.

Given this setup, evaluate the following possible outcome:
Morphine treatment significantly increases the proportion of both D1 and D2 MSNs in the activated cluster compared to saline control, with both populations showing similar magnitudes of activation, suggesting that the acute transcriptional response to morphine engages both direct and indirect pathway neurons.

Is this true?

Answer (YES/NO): NO